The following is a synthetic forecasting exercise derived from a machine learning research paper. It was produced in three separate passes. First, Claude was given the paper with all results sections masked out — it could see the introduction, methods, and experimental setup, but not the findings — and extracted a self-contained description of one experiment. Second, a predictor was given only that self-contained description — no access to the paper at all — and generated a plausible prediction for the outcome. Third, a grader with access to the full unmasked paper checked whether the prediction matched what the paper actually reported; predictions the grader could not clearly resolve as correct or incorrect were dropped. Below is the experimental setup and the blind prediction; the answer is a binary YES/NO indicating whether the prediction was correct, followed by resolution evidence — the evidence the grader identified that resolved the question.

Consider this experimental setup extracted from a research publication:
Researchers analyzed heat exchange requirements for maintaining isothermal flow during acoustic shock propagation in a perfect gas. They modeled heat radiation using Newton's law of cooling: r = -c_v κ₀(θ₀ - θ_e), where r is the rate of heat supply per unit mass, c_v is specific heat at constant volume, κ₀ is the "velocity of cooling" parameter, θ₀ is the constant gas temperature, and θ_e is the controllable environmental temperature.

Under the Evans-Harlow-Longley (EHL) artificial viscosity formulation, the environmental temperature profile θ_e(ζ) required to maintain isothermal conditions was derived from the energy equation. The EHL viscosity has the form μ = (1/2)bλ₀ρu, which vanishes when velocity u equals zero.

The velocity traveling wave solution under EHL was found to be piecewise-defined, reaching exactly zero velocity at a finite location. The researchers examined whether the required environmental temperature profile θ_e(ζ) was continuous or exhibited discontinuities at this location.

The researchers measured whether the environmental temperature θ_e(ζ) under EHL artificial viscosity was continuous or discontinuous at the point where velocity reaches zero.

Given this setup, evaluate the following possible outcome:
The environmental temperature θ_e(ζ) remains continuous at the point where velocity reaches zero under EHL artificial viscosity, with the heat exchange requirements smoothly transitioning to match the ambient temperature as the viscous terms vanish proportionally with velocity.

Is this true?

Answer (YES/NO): NO